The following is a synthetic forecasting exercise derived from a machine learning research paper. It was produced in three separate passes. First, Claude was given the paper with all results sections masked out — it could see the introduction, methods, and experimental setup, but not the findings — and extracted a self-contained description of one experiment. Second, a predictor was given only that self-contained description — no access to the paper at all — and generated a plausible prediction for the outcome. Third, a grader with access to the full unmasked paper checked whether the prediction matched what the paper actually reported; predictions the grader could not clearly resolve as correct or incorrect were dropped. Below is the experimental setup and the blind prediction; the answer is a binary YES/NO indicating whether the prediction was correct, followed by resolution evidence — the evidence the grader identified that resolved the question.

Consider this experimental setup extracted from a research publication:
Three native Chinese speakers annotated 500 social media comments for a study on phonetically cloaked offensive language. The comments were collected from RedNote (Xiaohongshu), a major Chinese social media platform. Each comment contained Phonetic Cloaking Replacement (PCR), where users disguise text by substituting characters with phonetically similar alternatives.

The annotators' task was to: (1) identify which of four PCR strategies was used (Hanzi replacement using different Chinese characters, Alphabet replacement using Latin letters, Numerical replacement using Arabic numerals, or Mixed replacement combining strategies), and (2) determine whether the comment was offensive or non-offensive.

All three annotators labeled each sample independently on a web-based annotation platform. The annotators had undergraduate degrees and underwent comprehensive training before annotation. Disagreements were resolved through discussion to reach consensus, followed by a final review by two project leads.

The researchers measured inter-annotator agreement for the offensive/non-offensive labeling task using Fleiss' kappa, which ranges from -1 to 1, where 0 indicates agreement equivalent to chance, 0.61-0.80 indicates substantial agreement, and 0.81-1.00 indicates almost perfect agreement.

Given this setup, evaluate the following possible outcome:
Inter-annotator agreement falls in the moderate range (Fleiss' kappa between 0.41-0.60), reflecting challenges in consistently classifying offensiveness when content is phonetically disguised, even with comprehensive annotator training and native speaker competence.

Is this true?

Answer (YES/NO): NO